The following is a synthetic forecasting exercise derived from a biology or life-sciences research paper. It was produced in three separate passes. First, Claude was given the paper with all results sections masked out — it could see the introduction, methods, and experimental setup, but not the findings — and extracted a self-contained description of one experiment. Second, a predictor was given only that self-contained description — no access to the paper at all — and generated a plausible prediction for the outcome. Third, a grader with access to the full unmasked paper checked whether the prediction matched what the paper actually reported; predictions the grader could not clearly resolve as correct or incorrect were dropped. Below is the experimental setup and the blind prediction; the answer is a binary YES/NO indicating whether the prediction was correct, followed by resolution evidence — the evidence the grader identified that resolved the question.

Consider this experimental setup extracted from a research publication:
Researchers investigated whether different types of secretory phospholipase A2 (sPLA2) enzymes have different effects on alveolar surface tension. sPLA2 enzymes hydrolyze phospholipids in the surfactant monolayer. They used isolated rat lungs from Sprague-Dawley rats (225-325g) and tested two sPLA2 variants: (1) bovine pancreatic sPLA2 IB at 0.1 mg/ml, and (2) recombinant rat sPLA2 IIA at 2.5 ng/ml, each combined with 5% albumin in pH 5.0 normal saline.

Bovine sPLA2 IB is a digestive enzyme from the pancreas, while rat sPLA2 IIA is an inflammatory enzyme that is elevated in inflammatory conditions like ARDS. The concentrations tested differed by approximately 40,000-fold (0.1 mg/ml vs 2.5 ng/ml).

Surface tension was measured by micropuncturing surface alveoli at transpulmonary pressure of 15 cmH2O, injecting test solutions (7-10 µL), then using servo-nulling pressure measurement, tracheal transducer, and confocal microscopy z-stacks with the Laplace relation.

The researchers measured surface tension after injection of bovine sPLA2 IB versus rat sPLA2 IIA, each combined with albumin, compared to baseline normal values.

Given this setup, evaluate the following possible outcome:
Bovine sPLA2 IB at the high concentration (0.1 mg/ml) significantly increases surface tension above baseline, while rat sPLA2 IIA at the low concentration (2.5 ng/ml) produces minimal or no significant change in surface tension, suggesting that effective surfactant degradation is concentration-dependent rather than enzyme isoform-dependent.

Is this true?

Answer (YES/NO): NO